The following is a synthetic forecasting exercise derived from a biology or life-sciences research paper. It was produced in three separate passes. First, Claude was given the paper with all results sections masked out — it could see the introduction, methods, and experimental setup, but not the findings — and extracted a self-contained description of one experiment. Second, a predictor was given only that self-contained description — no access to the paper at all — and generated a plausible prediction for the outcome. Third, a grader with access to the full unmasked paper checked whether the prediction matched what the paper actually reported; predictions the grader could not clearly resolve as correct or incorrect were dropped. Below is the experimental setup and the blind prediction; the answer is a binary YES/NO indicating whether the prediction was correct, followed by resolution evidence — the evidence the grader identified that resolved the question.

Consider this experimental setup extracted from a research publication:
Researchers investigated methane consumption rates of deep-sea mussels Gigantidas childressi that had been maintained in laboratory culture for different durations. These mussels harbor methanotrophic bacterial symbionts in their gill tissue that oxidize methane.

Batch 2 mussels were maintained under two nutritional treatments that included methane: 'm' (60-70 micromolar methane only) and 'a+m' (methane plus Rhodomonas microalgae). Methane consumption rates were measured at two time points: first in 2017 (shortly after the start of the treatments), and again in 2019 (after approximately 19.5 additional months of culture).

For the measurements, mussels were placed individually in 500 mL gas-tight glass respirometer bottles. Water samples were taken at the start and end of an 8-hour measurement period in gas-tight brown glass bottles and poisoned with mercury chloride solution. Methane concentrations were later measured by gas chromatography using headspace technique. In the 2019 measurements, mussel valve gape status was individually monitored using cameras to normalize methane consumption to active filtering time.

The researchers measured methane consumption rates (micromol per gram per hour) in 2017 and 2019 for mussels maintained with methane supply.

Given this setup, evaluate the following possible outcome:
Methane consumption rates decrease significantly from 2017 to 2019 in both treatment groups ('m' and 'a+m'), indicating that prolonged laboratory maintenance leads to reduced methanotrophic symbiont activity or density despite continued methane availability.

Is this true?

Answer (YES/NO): NO